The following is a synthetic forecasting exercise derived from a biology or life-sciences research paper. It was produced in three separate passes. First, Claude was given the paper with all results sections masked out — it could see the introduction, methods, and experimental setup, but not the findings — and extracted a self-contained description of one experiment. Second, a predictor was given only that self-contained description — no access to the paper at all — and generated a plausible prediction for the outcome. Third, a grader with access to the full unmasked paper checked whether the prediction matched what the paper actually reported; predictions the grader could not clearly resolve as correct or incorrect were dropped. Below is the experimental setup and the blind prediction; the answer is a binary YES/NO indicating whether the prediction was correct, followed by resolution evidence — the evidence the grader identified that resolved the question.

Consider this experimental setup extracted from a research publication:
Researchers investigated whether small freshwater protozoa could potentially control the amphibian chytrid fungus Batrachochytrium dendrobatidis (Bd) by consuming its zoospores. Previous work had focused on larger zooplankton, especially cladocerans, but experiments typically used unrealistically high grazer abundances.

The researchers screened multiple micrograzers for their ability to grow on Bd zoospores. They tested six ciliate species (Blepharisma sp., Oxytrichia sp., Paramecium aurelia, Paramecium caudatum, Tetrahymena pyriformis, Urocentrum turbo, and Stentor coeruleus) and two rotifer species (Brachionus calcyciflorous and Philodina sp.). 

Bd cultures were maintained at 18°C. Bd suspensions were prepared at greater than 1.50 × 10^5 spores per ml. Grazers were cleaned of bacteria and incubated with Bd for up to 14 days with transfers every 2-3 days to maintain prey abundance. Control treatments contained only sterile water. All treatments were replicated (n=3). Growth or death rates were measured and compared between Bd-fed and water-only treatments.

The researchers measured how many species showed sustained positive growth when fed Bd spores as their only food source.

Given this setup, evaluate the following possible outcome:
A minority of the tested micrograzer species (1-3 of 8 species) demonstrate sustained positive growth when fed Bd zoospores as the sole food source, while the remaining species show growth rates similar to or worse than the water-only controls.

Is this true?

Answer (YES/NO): YES